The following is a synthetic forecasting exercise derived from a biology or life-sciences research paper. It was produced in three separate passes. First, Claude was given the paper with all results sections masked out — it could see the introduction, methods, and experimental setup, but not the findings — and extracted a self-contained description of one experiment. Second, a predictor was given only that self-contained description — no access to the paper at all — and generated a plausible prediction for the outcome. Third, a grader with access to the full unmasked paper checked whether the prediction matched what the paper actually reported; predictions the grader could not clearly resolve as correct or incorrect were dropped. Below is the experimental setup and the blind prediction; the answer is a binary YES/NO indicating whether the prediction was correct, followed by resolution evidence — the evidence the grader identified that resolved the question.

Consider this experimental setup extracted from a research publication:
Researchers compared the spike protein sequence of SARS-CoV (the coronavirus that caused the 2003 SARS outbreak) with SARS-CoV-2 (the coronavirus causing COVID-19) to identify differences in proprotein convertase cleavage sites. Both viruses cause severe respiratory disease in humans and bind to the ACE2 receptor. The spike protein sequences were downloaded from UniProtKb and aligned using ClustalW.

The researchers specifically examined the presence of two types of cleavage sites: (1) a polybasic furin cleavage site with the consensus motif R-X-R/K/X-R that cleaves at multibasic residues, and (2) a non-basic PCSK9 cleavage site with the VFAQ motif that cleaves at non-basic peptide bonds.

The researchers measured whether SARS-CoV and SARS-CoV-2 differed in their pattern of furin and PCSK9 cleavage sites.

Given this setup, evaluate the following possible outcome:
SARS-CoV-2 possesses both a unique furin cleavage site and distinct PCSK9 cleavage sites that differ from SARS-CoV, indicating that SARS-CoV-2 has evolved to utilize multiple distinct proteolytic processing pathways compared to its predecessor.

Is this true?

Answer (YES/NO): NO